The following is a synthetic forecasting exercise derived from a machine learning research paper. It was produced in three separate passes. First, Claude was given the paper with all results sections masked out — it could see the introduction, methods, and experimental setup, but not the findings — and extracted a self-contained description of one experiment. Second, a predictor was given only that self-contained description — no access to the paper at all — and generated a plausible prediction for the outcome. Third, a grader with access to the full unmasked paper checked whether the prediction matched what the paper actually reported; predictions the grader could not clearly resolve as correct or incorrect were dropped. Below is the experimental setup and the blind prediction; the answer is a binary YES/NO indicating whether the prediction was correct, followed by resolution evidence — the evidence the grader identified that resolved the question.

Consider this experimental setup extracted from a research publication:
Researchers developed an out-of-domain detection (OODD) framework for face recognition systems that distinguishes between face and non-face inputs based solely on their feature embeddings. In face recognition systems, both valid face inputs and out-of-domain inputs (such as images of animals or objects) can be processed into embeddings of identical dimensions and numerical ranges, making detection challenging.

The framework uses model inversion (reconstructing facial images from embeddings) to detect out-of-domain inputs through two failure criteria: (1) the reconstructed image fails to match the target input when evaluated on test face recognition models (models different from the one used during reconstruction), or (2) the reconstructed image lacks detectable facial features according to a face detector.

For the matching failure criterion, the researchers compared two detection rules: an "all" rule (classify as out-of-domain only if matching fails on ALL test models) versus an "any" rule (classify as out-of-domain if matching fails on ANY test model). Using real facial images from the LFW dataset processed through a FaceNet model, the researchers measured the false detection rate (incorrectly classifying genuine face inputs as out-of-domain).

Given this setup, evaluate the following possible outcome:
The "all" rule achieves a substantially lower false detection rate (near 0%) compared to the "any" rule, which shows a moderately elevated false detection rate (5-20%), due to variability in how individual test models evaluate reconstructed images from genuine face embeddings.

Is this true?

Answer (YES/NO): NO